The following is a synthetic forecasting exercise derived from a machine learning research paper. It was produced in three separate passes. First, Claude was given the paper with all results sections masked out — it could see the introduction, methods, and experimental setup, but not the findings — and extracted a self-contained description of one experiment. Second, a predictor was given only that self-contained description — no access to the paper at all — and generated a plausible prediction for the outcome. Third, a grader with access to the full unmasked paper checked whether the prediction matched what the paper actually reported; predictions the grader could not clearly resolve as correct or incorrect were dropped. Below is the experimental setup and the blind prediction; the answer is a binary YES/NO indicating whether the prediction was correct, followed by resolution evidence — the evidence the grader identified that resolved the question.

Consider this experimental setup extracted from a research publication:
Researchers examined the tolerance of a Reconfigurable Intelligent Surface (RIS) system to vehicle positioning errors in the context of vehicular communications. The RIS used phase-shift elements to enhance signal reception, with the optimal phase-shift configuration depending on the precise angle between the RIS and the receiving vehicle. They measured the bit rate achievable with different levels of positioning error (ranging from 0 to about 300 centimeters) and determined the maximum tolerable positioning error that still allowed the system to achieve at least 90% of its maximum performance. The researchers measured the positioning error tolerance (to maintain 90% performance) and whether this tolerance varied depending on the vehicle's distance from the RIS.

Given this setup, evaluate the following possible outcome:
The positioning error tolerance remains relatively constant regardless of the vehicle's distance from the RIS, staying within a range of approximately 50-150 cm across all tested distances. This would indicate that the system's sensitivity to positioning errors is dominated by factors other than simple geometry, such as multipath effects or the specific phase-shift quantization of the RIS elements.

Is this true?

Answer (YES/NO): NO